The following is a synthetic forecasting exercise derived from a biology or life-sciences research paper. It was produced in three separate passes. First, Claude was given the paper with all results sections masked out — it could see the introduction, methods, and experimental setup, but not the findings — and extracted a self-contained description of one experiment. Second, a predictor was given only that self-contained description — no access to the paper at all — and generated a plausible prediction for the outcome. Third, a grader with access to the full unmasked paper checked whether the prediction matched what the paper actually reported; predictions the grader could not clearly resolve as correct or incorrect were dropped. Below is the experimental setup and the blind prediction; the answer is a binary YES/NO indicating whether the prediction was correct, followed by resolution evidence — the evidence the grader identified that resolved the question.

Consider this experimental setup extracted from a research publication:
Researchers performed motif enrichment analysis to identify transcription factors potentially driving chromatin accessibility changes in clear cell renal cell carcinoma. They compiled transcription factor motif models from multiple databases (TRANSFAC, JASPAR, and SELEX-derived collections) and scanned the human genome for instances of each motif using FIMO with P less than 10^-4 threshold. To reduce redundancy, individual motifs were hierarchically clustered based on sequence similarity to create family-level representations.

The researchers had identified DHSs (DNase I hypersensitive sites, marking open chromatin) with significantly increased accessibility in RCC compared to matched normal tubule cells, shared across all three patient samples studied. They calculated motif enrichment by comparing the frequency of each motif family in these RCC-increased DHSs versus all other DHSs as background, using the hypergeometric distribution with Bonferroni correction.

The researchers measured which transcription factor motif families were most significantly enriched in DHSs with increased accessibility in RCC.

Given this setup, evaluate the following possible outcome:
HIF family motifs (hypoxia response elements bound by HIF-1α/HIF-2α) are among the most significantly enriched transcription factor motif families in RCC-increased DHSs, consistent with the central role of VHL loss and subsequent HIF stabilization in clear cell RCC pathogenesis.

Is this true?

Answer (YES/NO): NO